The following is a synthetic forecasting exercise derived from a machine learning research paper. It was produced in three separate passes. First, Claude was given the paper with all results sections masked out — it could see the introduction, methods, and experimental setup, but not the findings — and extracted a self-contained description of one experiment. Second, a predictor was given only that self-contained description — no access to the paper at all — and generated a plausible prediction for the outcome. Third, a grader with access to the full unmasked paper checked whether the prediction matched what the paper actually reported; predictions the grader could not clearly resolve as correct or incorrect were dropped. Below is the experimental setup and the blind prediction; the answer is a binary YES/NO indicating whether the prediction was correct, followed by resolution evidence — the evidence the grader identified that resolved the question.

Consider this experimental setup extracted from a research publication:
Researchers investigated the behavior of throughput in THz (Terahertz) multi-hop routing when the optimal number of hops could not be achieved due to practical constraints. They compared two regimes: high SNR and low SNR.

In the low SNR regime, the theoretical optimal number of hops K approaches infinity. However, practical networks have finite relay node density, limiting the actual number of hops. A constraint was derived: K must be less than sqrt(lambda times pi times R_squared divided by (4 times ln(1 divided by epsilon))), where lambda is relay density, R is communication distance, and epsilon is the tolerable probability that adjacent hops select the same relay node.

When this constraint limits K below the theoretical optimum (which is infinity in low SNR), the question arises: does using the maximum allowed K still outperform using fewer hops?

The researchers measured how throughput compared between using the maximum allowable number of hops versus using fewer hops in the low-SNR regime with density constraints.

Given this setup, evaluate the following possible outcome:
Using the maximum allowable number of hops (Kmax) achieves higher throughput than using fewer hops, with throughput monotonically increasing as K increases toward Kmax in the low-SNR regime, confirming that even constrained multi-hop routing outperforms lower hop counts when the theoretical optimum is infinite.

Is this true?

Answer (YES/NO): YES